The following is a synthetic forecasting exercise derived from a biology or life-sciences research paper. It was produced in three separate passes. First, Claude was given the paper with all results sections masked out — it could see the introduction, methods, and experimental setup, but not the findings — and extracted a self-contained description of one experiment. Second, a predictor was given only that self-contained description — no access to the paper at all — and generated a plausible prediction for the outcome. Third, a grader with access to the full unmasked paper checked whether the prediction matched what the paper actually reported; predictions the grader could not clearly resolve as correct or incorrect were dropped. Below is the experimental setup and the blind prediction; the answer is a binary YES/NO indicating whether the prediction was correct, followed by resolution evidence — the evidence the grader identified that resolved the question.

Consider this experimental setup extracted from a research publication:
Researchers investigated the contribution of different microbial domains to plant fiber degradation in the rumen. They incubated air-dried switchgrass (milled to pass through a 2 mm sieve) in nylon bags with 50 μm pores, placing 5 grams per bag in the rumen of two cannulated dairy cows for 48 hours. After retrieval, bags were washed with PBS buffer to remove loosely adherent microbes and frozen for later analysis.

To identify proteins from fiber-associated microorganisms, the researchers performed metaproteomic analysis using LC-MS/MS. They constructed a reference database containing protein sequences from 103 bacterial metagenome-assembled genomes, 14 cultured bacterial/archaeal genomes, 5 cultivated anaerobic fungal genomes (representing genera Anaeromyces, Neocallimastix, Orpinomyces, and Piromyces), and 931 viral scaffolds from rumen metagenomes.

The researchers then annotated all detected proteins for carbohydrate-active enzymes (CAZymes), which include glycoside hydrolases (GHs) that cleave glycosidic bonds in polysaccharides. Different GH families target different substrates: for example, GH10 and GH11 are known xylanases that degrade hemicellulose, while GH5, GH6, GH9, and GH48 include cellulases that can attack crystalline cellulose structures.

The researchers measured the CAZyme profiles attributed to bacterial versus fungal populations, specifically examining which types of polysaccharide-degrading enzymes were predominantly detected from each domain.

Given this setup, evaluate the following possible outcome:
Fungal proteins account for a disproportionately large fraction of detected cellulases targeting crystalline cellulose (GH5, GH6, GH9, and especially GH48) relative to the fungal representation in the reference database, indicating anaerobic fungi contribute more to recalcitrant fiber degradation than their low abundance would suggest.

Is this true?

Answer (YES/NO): YES